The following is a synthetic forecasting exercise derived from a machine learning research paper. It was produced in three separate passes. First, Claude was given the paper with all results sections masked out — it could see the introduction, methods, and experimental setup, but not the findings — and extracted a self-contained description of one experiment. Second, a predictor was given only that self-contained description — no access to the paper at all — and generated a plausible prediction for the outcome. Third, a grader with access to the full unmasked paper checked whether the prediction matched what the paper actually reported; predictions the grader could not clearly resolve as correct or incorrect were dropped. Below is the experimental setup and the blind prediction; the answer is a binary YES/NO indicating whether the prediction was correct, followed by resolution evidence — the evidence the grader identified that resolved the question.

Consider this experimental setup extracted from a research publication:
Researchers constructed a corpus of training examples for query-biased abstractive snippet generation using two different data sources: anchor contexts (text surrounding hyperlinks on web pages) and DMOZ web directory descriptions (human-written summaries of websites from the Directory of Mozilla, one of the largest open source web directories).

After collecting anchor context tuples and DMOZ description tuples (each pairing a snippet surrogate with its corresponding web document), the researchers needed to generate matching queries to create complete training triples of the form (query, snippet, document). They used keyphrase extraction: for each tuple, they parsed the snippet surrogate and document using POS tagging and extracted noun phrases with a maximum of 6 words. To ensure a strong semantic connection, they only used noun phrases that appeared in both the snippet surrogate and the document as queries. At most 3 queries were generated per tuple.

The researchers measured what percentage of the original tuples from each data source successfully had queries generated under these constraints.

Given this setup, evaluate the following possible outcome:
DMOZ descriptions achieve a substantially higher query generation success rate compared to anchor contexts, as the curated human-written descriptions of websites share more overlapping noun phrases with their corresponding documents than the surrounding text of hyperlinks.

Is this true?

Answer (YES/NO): NO